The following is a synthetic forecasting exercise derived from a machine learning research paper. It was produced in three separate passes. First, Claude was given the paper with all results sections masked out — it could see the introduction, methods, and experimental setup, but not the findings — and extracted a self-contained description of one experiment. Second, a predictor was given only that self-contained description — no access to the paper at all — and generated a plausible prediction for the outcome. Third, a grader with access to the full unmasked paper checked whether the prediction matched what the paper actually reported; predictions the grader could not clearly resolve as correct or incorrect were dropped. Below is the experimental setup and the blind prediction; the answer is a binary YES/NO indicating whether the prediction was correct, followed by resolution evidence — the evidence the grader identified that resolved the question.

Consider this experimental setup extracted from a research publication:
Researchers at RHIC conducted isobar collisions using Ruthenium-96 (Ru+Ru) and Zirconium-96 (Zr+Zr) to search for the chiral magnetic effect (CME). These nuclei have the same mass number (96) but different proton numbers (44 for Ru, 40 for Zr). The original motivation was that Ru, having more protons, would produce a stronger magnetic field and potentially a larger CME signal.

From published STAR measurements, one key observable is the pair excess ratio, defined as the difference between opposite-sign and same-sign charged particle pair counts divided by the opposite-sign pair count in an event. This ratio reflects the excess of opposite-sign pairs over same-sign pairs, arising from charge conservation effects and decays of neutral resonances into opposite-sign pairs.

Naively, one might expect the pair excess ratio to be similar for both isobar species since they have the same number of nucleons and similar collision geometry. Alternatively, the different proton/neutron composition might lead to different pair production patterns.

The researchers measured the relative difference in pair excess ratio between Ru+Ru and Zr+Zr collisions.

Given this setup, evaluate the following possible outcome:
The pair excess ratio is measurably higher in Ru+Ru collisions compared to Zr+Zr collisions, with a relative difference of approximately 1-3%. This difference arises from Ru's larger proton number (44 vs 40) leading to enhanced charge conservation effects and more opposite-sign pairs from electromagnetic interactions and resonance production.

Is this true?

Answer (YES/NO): NO